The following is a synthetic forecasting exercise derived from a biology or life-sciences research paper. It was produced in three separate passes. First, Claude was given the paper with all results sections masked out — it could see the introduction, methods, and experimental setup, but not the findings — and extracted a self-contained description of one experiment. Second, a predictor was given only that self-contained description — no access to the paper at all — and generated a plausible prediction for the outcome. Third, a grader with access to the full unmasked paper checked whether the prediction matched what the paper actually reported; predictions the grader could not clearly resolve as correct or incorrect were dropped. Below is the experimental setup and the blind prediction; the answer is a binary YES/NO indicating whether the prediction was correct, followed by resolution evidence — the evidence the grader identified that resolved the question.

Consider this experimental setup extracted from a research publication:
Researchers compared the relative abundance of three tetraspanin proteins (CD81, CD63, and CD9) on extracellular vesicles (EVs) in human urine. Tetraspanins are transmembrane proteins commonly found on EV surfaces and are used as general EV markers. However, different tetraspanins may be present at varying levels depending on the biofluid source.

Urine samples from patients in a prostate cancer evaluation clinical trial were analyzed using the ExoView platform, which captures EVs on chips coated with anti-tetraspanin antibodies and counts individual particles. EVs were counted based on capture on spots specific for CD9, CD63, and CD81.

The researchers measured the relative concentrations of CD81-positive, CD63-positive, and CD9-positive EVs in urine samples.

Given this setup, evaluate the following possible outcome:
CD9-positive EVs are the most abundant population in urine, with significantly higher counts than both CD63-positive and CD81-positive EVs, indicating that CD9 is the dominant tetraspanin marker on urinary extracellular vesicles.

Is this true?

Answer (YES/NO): NO